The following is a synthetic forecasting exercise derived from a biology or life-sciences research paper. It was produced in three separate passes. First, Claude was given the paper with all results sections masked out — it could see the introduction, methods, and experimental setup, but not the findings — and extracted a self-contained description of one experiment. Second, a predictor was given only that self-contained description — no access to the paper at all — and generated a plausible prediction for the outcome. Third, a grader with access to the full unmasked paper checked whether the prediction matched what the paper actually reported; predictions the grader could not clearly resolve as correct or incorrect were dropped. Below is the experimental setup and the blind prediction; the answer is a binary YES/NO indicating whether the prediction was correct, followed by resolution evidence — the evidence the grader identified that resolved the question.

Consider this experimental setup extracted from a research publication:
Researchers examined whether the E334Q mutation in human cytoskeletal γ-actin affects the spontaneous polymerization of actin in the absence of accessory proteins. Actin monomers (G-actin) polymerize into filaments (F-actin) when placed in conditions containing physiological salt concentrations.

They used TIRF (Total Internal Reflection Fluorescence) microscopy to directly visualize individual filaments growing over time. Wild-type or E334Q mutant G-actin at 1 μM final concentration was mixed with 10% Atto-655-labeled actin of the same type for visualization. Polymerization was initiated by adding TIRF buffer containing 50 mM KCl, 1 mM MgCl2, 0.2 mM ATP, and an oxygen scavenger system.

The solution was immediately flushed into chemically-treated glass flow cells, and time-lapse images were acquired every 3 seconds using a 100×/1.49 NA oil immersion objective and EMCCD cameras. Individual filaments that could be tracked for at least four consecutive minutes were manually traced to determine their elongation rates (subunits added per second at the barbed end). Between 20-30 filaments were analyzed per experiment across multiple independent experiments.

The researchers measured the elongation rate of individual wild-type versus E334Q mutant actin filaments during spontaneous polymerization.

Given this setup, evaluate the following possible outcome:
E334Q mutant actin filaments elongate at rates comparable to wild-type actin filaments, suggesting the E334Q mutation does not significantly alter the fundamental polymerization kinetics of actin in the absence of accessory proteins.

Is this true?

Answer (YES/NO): NO